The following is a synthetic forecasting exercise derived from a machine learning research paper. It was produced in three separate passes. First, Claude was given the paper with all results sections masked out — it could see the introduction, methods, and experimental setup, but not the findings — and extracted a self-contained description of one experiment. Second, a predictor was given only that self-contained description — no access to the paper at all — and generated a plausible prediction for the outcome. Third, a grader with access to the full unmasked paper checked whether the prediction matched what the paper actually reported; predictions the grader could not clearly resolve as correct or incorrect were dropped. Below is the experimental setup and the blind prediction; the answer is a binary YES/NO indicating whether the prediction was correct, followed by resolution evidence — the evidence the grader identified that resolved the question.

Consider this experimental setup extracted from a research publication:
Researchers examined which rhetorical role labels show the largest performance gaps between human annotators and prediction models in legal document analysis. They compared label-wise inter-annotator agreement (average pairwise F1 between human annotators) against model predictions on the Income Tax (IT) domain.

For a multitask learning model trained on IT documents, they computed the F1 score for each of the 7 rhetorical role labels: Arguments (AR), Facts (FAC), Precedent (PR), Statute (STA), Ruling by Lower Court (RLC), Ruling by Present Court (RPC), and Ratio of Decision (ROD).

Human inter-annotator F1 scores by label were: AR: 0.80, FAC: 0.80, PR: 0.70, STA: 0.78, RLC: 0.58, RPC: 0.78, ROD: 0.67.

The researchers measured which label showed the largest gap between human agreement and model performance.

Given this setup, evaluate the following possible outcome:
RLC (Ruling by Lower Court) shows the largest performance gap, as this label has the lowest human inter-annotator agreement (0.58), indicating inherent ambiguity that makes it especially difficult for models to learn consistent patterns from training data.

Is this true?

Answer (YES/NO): NO